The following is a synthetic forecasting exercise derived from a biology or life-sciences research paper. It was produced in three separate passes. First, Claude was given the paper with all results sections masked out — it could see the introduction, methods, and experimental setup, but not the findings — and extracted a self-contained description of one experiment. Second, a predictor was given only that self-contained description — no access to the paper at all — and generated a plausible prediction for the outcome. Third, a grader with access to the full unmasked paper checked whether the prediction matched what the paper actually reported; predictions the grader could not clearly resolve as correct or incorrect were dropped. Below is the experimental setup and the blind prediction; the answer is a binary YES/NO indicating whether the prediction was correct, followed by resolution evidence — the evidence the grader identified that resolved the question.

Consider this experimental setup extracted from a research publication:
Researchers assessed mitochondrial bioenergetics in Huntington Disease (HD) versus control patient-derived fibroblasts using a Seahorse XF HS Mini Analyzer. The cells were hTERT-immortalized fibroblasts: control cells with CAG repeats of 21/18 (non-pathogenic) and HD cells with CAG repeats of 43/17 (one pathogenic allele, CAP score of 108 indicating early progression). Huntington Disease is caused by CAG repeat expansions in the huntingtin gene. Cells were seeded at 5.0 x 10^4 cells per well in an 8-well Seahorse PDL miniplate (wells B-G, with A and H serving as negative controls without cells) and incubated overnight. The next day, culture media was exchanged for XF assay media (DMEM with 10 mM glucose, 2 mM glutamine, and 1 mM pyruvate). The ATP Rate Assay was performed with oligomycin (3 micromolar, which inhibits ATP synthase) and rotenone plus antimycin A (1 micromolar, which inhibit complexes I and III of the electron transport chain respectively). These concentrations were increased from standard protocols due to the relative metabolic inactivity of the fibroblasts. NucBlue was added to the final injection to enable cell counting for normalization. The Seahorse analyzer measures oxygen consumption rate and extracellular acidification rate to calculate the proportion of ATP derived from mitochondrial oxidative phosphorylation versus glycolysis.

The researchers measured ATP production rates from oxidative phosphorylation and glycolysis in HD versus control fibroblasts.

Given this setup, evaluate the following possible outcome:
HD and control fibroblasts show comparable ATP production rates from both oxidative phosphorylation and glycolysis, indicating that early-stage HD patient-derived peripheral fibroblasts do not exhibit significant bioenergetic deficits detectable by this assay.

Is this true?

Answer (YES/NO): NO